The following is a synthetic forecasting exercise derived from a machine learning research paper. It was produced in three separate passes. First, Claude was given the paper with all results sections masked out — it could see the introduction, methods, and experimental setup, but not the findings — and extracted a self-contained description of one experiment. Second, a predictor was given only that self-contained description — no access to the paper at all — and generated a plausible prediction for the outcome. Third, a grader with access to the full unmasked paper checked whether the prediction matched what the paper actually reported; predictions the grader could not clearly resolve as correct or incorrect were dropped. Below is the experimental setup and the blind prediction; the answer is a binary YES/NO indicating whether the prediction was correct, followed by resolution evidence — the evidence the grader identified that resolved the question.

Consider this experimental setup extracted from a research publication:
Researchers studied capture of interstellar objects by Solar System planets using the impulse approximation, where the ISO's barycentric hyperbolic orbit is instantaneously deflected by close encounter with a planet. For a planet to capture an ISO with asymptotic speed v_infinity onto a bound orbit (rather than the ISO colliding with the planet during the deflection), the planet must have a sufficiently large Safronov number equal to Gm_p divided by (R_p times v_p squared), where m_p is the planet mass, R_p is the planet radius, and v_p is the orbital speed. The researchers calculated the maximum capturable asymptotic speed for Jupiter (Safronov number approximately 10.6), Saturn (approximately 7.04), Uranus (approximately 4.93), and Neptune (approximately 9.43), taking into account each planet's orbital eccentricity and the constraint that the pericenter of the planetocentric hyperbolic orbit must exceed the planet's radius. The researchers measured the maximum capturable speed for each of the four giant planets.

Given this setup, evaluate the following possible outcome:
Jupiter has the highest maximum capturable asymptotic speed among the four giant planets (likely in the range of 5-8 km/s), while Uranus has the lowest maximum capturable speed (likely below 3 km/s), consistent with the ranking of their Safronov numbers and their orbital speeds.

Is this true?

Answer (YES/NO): NO